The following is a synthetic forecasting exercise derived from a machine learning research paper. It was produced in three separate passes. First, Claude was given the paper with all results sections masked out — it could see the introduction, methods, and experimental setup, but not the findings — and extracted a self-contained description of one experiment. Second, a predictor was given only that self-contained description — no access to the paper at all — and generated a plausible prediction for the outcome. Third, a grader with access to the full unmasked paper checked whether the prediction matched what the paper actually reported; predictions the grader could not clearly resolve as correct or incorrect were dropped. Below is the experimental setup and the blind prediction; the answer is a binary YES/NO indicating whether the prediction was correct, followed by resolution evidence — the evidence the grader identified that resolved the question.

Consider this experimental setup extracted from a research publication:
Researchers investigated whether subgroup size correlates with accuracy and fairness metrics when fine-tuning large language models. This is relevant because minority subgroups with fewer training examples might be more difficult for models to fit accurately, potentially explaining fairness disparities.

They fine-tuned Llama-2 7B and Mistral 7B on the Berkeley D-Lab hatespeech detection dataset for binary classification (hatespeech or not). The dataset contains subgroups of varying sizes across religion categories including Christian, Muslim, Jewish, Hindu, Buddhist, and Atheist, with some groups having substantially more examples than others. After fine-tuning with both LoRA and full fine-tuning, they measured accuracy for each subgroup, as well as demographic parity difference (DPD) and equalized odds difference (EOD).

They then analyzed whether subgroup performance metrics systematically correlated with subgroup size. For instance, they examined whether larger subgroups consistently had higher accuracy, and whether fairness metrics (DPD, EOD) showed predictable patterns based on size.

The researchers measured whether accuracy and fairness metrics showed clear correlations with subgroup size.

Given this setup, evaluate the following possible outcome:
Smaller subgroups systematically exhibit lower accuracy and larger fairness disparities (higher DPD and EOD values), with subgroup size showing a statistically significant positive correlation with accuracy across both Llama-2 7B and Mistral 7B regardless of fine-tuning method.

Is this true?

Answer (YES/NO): NO